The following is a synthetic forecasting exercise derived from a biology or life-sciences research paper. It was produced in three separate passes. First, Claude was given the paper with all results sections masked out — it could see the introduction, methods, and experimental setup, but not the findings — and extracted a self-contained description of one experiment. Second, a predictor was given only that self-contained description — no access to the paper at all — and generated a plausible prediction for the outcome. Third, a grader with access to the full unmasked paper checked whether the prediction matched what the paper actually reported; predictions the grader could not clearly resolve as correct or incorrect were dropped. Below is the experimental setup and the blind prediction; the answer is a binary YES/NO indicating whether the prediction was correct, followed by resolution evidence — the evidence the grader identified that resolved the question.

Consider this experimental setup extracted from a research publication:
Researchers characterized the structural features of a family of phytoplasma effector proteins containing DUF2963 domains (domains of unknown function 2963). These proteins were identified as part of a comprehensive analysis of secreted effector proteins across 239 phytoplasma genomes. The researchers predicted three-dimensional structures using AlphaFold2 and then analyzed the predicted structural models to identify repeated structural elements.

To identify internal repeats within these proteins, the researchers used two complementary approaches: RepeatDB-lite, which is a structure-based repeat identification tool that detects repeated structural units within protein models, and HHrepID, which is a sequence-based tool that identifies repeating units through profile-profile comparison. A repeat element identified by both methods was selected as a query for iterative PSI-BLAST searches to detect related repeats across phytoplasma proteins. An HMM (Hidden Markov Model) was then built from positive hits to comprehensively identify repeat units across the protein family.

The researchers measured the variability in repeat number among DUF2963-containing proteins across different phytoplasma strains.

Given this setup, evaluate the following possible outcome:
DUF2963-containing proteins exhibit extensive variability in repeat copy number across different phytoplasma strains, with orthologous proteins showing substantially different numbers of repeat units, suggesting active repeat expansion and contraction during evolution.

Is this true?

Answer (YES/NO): YES